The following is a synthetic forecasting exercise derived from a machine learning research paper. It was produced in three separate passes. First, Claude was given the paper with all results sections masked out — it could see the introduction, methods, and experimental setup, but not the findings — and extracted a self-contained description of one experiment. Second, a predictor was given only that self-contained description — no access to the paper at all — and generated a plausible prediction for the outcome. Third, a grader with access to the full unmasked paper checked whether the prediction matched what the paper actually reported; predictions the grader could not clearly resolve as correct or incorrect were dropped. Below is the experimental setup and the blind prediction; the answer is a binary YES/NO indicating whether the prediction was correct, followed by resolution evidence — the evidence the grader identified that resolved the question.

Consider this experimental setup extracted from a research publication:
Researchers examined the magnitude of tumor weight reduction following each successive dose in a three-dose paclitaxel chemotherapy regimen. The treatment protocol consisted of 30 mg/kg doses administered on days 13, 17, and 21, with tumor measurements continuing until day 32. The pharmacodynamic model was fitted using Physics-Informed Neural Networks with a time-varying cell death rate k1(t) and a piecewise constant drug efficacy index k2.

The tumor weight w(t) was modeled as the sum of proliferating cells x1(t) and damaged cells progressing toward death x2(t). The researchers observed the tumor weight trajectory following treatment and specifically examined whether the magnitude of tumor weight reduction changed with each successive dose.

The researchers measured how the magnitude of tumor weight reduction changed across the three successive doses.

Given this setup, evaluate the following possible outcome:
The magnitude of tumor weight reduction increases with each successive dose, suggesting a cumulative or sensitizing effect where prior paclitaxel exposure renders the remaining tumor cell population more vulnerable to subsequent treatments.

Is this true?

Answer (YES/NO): NO